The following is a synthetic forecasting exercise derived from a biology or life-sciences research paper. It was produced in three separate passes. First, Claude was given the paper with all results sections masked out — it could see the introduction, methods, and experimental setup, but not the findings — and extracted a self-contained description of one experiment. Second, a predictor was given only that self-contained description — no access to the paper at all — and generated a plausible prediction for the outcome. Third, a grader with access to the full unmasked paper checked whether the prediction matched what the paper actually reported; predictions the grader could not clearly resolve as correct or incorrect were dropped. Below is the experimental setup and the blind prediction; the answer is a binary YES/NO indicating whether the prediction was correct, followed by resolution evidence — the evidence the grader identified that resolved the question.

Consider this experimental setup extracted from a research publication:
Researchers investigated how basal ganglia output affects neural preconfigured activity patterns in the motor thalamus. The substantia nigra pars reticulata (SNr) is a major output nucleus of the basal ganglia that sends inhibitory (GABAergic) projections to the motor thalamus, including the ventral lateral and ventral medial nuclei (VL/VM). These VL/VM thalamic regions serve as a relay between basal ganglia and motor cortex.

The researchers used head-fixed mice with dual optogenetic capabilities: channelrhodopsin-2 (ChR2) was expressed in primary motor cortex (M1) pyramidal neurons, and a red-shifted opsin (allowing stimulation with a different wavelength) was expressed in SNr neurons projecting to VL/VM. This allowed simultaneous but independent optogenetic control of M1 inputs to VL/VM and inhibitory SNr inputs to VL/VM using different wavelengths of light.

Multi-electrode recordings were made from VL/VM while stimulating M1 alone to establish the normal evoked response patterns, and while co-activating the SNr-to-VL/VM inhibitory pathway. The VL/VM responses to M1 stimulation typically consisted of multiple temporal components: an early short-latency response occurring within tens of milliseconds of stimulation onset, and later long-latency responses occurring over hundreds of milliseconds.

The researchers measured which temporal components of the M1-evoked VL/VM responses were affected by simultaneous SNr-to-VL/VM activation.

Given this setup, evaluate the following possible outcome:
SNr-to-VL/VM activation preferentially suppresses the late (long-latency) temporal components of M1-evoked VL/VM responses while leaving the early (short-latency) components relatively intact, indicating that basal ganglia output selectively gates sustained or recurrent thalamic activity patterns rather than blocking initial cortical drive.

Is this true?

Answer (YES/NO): NO